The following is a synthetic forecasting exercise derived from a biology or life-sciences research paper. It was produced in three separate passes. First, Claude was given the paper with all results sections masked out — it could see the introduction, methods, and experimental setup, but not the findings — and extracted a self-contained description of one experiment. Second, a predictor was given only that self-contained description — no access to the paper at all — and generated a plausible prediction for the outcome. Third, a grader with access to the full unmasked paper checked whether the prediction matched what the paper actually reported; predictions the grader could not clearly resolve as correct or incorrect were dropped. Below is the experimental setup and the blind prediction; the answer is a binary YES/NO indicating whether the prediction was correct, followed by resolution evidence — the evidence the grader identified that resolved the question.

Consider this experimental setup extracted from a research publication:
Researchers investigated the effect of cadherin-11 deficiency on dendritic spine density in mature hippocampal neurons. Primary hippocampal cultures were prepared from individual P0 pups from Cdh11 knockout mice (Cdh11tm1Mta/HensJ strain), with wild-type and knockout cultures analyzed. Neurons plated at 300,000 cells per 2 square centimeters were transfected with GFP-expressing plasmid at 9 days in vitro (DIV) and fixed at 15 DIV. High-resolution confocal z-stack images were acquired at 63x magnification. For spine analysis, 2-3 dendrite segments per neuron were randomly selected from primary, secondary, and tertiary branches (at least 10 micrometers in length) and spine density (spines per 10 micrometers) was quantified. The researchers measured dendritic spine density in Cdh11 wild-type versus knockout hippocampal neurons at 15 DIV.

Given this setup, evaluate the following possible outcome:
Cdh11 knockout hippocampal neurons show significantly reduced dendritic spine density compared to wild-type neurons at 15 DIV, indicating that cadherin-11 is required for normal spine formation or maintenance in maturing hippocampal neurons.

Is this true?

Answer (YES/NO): NO